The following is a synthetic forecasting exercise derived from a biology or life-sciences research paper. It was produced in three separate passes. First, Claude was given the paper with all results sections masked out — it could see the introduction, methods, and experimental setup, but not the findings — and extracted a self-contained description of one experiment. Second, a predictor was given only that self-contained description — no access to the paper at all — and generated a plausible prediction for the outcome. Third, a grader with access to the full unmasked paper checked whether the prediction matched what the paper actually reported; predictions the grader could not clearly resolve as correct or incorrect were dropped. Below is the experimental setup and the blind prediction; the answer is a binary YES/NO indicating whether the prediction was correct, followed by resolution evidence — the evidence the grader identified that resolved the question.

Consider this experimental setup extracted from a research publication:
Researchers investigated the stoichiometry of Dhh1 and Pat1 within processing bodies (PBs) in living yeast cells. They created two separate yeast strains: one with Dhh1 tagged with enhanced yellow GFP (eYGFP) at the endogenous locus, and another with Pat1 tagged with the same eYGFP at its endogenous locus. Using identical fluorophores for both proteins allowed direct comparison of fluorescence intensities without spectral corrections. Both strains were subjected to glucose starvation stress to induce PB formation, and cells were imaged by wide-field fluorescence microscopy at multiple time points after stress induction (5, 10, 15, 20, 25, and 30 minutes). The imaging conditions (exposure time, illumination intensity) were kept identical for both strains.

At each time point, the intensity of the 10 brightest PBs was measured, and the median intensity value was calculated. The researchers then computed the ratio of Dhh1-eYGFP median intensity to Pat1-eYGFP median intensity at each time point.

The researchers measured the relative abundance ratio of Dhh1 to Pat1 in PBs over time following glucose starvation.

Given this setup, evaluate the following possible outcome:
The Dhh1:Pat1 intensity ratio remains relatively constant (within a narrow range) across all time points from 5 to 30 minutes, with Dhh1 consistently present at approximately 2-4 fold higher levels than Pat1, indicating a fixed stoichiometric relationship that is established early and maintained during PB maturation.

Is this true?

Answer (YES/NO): NO